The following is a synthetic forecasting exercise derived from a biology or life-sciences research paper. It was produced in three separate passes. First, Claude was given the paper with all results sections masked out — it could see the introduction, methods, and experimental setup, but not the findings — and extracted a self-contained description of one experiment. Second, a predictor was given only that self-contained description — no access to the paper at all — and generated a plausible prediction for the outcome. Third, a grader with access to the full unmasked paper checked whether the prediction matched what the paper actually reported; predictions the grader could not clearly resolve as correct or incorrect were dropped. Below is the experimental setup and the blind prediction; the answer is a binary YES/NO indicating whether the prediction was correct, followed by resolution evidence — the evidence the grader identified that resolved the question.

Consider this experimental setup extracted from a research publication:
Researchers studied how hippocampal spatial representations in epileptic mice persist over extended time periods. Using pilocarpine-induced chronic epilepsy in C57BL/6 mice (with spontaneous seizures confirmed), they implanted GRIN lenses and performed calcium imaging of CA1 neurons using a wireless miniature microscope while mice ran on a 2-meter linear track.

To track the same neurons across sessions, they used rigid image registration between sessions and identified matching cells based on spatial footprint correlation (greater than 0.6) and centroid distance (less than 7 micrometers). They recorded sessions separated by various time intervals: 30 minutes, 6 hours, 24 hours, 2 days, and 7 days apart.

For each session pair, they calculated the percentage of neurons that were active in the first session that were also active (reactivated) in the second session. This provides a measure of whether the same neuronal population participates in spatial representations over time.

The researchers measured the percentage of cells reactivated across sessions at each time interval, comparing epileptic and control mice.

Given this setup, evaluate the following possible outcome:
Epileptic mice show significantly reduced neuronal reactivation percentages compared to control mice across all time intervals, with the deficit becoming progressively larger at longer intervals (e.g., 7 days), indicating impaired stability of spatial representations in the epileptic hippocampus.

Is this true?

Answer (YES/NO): NO